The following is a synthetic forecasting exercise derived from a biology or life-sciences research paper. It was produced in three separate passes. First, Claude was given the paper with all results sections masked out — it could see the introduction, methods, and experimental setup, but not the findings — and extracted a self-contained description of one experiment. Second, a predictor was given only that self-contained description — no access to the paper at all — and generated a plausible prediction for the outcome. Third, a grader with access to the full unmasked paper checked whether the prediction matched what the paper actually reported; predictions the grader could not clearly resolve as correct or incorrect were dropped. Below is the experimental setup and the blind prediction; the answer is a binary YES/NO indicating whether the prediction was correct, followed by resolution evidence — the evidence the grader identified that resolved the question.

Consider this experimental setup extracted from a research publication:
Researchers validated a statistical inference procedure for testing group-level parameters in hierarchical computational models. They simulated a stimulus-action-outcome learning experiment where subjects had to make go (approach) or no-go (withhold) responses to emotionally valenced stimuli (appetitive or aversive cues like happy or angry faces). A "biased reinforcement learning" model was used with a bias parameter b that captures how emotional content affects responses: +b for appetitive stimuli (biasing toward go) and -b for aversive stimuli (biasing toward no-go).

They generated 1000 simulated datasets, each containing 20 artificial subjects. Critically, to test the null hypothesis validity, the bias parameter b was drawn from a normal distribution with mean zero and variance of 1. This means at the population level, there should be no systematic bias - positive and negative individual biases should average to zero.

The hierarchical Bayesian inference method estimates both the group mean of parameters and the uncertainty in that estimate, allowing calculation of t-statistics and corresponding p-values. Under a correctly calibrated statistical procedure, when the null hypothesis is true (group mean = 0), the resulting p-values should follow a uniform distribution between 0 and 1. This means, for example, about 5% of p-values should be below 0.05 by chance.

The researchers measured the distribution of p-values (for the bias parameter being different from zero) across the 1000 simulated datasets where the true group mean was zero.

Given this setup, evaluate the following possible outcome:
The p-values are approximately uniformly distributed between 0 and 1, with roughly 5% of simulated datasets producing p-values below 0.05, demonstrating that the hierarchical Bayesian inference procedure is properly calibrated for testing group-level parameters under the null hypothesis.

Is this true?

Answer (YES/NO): YES